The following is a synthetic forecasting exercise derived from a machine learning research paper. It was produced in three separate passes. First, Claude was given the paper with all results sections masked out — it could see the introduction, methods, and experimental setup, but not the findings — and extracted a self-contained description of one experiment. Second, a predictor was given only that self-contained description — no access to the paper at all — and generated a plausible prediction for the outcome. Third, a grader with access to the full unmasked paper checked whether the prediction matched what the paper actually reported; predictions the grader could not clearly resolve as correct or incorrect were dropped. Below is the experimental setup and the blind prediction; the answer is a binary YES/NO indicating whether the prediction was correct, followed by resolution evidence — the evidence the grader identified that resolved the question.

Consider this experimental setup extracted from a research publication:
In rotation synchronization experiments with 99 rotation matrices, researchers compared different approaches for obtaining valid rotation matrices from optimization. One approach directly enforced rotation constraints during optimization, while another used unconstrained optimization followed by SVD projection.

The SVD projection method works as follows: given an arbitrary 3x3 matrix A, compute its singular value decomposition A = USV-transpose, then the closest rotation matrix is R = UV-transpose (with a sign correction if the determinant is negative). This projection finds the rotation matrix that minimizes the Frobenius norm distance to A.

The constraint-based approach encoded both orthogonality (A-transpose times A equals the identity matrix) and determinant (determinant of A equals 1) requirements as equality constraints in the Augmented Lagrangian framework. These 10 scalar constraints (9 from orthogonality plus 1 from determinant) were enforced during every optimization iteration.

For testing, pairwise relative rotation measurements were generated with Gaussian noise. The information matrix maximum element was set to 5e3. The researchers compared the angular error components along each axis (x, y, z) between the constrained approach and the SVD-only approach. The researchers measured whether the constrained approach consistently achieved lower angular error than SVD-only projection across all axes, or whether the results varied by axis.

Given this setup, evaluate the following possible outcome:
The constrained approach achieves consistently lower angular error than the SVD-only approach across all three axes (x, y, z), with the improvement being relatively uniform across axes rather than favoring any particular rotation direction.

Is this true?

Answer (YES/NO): NO